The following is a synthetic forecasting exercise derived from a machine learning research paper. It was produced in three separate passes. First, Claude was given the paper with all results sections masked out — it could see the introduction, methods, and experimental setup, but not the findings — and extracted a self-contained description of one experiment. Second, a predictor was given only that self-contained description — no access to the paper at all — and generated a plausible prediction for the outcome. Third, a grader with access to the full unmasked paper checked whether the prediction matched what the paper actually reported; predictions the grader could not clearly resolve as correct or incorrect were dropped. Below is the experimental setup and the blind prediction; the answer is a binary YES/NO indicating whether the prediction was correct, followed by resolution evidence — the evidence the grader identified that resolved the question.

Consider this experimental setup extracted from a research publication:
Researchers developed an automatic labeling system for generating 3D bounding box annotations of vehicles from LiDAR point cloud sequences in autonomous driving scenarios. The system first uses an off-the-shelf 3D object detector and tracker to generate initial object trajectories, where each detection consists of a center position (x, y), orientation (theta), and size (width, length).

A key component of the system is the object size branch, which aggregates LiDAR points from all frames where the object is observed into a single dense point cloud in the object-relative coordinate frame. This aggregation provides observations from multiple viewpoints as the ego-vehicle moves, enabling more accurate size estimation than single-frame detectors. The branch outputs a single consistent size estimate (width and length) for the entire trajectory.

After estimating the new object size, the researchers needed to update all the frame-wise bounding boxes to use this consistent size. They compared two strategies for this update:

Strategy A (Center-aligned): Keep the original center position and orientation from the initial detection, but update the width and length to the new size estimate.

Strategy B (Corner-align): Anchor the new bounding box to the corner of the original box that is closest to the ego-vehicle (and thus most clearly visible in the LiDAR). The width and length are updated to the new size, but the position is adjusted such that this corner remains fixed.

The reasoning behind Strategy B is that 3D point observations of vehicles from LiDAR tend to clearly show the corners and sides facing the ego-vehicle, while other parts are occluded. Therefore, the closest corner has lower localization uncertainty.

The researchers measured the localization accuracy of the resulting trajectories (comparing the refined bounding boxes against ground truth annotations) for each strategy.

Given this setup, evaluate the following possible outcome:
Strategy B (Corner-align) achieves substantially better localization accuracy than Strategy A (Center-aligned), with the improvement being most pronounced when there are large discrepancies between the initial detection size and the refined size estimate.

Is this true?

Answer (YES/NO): NO